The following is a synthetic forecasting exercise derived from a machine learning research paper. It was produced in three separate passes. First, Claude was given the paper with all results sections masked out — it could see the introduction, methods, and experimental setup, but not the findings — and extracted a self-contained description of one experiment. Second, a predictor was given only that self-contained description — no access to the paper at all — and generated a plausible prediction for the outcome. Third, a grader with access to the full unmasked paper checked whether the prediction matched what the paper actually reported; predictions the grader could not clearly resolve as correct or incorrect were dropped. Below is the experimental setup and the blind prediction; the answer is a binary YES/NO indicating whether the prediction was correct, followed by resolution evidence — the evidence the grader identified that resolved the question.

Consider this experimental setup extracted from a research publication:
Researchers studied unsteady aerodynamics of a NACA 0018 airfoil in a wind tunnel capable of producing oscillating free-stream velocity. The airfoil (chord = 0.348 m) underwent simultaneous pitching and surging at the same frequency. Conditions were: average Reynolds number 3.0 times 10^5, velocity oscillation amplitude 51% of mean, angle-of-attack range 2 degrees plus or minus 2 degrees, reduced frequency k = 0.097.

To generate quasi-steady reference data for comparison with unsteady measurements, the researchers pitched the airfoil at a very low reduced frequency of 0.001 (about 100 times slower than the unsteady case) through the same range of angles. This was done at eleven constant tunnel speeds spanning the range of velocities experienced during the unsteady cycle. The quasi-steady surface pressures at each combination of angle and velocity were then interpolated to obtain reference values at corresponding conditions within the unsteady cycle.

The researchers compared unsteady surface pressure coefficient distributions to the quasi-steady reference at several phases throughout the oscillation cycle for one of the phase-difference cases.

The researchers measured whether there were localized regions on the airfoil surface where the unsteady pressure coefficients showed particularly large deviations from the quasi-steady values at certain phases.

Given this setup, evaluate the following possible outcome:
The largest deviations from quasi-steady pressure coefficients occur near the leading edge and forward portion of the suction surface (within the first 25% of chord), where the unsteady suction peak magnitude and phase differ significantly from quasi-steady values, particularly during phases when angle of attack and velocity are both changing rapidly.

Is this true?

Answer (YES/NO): NO